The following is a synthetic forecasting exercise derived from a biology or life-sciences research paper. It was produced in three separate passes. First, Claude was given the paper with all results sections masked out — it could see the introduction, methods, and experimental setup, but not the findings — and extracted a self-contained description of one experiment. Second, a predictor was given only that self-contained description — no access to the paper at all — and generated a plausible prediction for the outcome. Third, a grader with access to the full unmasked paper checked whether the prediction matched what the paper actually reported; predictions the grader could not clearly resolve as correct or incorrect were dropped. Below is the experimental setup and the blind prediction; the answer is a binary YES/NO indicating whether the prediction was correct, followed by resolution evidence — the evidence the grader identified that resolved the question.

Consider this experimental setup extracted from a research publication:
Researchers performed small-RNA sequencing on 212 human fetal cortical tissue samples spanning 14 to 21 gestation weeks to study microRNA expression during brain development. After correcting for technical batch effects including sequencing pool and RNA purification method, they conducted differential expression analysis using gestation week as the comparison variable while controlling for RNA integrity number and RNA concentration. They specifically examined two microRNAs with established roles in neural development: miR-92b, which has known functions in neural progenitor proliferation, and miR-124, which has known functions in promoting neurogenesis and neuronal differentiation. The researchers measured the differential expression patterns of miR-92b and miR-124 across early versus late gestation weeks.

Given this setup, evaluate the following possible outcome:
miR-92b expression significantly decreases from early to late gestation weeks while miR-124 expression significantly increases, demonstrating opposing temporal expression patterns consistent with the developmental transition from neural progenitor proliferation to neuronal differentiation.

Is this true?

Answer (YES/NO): YES